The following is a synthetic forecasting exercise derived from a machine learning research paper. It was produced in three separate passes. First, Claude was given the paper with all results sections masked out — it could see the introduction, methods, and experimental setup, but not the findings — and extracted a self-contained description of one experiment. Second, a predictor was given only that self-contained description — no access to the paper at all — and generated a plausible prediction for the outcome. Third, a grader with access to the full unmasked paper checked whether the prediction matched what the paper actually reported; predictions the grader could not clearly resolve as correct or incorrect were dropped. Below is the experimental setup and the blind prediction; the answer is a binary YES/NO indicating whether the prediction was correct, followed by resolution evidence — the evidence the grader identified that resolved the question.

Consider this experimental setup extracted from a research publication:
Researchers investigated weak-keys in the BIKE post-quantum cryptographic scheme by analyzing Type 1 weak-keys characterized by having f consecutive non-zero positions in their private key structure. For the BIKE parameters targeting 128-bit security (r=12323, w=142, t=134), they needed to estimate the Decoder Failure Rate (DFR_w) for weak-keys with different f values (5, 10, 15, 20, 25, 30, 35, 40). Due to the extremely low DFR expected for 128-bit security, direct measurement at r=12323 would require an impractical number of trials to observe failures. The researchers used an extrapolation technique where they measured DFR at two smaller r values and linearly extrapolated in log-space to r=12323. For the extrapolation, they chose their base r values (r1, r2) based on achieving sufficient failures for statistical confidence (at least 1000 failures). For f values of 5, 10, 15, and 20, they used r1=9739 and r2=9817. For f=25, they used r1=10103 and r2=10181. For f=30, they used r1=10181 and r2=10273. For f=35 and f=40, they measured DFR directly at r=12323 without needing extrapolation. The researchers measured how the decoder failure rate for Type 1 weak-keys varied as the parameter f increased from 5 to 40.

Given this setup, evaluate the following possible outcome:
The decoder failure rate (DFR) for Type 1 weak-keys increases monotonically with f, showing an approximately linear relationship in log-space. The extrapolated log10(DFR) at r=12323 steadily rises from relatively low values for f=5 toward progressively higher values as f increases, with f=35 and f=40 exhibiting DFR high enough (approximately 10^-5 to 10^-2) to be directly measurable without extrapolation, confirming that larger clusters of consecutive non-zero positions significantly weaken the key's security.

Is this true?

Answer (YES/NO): NO